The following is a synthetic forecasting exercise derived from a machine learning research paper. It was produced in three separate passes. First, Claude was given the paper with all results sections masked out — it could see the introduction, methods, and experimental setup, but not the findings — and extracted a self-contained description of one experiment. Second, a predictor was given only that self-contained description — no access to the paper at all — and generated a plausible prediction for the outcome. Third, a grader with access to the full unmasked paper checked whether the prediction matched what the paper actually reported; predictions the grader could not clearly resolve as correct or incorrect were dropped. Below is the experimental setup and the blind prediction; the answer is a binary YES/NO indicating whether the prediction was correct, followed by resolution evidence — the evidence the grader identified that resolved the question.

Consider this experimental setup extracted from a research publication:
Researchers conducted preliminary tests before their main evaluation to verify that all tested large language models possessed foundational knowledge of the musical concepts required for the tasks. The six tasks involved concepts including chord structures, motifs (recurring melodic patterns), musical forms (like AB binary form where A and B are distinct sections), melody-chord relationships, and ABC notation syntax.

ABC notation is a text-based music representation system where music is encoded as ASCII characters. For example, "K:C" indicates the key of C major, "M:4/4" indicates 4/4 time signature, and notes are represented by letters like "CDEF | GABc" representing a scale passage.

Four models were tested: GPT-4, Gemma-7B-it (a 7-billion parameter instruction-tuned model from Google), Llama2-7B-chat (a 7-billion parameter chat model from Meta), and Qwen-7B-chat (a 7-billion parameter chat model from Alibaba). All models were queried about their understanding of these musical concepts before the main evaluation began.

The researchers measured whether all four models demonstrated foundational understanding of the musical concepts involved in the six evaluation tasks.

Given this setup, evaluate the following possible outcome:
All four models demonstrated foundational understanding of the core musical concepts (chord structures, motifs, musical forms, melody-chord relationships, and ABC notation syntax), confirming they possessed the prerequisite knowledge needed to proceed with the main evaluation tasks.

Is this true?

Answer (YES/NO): YES